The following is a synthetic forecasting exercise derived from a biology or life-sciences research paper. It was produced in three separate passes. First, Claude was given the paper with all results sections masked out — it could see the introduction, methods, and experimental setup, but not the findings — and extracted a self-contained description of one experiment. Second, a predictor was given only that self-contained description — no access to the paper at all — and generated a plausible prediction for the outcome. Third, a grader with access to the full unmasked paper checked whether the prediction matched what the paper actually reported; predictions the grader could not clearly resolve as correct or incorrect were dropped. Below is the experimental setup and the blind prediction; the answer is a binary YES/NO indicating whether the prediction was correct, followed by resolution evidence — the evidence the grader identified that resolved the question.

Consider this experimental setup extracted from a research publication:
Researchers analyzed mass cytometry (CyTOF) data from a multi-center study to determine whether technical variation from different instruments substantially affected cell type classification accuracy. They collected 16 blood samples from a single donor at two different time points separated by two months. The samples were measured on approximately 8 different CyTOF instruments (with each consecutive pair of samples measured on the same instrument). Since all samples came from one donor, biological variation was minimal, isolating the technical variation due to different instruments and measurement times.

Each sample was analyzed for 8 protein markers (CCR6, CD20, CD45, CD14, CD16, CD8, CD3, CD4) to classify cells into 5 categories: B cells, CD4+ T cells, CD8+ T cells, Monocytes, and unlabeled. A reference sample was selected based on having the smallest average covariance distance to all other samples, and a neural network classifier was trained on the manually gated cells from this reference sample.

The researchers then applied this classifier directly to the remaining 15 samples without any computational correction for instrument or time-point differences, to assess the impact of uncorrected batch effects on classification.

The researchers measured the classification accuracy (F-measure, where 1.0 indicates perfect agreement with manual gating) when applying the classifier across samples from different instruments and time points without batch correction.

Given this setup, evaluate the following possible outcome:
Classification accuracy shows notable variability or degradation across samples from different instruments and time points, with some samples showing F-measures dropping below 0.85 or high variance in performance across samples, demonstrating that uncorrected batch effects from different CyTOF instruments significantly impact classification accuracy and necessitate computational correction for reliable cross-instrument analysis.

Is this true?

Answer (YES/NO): YES